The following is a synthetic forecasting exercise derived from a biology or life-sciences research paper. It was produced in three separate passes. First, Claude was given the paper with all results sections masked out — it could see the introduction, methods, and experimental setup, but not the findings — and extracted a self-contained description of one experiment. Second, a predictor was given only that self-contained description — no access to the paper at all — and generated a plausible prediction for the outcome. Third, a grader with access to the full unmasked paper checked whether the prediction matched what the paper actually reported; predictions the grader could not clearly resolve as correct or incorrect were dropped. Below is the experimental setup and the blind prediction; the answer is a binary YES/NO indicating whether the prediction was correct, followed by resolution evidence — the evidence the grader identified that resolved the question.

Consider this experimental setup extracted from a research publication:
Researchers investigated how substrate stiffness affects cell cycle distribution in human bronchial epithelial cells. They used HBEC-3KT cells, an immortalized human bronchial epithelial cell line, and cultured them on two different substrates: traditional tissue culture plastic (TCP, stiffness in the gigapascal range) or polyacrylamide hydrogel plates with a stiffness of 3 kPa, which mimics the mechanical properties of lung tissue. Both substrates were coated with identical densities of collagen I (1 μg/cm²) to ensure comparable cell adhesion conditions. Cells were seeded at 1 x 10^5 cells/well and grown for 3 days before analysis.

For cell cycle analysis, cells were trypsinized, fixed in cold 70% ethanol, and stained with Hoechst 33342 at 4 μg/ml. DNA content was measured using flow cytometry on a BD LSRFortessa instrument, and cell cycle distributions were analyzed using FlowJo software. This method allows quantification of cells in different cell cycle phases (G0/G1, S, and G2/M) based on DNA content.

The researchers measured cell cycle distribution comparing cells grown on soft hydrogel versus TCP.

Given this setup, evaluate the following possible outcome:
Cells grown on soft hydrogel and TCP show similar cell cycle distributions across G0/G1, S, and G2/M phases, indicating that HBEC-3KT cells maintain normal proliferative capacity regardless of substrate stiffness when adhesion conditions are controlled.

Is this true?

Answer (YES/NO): NO